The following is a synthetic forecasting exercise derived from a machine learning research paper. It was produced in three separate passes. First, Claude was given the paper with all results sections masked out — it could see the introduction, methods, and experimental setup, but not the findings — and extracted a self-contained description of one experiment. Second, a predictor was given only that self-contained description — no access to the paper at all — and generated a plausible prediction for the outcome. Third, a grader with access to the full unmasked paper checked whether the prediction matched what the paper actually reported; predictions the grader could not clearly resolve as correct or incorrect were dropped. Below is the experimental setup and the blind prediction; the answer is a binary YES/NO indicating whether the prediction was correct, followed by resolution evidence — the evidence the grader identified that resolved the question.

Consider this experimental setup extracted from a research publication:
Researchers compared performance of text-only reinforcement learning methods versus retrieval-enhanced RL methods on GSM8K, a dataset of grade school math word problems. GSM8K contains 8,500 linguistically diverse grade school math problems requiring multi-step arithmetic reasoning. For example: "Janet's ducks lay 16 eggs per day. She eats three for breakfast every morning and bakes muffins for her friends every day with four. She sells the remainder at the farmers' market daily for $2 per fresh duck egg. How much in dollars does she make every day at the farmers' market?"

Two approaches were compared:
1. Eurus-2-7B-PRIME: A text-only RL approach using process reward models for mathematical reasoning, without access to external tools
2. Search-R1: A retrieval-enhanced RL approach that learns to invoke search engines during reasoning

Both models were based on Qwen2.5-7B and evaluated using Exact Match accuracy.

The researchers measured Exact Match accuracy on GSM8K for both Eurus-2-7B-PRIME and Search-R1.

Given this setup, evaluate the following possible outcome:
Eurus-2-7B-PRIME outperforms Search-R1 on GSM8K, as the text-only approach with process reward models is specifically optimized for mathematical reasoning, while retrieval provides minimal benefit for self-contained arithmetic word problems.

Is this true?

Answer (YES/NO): YES